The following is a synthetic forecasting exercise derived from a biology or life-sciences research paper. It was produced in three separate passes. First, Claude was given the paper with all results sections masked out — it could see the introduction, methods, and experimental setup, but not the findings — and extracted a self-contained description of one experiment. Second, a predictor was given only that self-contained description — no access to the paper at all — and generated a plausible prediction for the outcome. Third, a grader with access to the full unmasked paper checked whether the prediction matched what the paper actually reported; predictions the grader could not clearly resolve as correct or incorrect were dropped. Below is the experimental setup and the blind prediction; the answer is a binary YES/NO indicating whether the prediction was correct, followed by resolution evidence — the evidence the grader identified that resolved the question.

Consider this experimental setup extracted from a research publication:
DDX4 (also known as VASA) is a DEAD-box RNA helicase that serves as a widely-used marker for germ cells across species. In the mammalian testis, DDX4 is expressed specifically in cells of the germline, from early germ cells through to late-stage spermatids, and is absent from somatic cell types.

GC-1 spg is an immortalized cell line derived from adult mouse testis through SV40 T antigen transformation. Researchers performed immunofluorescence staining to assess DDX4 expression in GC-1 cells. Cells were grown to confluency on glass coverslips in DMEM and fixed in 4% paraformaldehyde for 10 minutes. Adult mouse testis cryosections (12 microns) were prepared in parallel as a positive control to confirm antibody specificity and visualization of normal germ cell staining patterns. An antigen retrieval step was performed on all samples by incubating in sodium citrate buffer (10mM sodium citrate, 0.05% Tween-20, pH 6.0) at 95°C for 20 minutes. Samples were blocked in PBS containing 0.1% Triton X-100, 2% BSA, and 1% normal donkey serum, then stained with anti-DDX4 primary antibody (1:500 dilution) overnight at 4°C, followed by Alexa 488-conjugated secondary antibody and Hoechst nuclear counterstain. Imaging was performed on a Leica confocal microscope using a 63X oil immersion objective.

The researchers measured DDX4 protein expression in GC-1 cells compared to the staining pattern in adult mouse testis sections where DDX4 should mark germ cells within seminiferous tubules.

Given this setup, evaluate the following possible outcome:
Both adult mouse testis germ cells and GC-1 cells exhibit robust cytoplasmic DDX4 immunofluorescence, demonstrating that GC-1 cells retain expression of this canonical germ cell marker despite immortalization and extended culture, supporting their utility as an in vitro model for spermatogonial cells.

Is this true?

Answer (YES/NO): NO